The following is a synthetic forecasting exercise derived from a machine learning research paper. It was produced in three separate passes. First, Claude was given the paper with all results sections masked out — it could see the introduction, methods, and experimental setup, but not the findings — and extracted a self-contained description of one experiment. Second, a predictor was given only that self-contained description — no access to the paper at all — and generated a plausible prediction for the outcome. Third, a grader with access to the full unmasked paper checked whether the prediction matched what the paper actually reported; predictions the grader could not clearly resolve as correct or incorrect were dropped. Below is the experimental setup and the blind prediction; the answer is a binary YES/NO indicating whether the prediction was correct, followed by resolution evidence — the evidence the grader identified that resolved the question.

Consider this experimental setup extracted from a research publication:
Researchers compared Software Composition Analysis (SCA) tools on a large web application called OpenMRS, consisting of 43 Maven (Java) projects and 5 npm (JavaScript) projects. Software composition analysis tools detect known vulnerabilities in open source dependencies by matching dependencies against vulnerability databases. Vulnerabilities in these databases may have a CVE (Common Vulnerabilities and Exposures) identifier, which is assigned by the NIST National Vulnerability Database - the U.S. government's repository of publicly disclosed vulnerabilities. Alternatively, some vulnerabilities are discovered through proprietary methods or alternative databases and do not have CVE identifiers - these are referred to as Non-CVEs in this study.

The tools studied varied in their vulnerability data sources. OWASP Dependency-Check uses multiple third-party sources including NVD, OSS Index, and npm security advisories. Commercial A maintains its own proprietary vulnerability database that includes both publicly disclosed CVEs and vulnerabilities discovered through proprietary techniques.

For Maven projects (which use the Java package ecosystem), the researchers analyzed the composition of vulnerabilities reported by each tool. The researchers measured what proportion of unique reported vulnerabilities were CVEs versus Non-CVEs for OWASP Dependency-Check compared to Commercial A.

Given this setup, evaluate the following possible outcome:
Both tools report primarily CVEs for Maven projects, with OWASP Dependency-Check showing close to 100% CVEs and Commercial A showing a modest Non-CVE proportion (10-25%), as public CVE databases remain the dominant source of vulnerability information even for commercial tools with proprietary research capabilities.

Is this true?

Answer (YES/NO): NO